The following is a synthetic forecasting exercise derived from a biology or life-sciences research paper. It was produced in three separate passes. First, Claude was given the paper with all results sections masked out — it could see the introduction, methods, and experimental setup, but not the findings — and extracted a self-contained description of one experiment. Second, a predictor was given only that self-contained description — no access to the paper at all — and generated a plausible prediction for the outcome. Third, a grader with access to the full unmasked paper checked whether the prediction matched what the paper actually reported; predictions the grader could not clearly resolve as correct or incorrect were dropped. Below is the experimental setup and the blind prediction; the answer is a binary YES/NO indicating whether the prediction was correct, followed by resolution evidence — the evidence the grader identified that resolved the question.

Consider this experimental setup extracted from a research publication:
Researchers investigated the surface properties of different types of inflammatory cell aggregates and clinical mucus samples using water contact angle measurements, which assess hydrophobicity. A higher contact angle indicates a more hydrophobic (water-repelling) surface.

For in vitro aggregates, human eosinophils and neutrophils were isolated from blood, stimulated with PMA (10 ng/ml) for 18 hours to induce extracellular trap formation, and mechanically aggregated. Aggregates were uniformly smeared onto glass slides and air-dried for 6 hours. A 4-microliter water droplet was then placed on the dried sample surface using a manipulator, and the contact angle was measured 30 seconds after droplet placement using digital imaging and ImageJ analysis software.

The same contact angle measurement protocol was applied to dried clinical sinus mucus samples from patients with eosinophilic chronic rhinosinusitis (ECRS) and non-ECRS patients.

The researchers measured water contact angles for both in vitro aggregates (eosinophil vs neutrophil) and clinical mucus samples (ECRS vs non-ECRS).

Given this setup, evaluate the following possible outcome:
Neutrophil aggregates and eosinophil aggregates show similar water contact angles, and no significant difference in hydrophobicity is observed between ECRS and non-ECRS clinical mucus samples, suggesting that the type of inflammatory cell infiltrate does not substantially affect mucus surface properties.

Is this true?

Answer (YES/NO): NO